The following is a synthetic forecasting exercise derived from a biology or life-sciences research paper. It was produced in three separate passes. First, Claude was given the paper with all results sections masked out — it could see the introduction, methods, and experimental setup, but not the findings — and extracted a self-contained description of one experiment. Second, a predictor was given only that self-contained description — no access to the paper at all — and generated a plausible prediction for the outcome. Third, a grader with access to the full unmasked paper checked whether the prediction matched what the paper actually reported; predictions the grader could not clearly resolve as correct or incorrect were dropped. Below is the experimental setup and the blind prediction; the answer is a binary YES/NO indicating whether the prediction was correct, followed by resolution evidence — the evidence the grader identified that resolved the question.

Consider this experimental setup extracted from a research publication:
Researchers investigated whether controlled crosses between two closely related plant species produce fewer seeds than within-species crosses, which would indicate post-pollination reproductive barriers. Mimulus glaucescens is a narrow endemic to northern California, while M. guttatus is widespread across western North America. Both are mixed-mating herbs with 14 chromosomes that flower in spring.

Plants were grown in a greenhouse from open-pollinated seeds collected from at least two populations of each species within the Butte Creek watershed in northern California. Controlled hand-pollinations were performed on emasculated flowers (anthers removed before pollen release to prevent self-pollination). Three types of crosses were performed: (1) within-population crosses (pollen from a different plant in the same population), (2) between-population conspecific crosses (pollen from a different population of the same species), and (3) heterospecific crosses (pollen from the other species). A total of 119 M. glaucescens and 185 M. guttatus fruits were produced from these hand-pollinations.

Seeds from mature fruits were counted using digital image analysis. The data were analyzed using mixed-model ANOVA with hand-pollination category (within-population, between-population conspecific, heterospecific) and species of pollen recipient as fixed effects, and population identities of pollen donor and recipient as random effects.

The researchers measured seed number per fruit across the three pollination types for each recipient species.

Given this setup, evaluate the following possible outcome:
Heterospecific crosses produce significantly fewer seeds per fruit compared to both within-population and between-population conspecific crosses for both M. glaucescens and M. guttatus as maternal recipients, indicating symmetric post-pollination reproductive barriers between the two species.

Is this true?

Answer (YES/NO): NO